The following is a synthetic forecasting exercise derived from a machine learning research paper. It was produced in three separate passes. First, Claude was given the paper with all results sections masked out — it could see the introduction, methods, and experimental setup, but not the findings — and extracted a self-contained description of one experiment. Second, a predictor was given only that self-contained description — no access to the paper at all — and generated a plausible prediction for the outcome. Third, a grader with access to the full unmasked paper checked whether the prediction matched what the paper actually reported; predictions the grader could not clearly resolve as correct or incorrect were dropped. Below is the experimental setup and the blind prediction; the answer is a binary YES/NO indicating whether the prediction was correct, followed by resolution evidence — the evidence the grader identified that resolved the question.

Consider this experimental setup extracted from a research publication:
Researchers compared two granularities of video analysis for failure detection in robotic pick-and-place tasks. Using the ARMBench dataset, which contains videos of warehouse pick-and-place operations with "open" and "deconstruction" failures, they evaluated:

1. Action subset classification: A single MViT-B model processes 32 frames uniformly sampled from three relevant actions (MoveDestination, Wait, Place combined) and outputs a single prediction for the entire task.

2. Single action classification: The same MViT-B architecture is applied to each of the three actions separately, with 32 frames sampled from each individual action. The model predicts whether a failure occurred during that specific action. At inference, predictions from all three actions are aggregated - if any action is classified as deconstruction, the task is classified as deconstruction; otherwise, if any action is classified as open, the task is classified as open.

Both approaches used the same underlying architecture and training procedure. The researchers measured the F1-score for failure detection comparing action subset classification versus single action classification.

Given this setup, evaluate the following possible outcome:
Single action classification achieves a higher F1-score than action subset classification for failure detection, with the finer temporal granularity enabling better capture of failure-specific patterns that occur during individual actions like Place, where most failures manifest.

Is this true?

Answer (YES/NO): NO